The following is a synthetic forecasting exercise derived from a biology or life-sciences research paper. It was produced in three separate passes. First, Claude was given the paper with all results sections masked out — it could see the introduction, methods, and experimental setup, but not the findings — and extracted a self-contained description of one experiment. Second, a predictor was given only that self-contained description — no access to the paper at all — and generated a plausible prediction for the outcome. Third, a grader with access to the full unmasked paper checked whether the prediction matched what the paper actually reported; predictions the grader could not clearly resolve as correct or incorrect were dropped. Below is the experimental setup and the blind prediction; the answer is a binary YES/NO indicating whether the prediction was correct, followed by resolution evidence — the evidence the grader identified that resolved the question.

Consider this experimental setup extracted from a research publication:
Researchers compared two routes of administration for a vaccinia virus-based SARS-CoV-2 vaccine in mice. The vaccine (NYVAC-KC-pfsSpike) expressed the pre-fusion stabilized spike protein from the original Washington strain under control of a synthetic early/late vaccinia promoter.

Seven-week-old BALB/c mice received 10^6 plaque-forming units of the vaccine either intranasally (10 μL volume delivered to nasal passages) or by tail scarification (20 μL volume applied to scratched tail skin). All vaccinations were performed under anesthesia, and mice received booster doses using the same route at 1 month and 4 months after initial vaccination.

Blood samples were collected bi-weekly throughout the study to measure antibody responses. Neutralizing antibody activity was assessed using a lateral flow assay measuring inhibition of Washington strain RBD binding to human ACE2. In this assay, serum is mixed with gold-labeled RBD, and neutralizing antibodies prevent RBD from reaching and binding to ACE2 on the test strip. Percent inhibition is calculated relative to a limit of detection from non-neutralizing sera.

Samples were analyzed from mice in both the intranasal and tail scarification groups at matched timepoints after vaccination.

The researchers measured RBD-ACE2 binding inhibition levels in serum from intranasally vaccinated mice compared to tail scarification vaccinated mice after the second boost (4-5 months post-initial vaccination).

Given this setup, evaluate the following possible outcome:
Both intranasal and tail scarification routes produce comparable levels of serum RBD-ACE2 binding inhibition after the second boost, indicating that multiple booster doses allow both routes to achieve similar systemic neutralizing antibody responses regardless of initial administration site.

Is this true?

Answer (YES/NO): NO